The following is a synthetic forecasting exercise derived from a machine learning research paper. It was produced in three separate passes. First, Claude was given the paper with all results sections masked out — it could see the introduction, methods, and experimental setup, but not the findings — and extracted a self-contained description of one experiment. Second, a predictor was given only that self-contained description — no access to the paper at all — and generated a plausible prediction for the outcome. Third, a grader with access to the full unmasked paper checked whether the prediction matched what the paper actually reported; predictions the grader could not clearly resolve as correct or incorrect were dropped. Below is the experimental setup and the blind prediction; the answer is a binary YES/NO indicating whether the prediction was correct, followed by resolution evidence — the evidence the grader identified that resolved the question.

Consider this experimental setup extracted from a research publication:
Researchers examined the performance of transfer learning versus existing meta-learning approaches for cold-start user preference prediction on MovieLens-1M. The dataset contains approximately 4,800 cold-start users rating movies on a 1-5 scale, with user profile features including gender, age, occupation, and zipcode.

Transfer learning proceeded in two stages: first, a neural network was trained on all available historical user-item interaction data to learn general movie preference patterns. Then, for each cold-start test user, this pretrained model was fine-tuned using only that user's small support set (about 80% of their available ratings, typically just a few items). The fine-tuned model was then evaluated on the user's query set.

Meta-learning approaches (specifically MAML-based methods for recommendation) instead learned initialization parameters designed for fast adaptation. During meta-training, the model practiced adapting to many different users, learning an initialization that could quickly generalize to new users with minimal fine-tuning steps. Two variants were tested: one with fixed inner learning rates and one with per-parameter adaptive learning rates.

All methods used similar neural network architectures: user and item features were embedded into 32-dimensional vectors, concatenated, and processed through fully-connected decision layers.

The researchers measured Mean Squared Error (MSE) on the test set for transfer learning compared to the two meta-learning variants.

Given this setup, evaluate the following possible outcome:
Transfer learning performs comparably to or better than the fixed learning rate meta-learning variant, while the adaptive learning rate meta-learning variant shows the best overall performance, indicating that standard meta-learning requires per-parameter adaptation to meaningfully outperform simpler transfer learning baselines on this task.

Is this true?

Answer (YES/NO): NO